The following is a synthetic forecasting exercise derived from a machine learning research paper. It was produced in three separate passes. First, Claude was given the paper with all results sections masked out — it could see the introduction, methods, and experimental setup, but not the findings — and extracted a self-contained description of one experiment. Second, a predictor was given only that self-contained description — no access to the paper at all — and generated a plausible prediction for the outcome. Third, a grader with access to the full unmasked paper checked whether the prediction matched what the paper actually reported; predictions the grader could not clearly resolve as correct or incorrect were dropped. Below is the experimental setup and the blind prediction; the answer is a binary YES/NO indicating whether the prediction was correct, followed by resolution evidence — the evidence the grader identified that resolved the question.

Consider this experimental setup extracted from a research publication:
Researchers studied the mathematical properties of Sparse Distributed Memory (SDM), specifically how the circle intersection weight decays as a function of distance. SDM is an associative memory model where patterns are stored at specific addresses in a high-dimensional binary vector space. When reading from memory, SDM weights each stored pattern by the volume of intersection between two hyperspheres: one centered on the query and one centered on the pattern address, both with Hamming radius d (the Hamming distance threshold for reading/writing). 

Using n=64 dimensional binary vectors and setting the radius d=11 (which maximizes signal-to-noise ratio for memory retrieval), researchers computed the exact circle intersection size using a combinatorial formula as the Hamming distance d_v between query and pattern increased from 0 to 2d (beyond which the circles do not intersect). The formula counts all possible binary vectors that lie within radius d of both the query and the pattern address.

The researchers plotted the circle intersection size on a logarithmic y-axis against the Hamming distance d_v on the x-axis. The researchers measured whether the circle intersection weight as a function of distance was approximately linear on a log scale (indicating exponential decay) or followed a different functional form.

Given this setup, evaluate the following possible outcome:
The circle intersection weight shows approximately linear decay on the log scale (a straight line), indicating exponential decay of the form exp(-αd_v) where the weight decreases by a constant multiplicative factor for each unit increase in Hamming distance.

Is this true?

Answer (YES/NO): YES